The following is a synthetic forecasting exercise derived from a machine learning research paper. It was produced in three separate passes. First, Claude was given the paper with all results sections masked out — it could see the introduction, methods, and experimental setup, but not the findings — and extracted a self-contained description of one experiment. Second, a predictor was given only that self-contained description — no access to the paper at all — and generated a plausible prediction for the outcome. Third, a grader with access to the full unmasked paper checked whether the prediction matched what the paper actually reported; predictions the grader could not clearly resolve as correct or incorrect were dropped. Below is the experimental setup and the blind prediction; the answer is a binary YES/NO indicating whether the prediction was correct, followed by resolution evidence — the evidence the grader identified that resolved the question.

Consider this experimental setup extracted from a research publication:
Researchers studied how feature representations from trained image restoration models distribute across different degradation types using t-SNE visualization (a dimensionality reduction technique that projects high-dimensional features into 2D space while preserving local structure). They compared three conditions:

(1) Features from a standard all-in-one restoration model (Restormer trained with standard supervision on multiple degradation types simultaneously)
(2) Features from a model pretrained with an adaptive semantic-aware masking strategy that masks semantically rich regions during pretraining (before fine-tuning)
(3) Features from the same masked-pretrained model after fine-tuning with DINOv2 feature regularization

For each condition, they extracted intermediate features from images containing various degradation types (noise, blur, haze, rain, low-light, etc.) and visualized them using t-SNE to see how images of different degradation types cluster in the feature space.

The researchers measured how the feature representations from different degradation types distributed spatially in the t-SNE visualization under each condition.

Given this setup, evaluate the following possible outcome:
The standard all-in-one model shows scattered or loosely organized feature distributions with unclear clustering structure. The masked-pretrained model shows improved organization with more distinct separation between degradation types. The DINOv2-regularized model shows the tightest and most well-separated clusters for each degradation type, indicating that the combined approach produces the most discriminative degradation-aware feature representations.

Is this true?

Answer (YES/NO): NO